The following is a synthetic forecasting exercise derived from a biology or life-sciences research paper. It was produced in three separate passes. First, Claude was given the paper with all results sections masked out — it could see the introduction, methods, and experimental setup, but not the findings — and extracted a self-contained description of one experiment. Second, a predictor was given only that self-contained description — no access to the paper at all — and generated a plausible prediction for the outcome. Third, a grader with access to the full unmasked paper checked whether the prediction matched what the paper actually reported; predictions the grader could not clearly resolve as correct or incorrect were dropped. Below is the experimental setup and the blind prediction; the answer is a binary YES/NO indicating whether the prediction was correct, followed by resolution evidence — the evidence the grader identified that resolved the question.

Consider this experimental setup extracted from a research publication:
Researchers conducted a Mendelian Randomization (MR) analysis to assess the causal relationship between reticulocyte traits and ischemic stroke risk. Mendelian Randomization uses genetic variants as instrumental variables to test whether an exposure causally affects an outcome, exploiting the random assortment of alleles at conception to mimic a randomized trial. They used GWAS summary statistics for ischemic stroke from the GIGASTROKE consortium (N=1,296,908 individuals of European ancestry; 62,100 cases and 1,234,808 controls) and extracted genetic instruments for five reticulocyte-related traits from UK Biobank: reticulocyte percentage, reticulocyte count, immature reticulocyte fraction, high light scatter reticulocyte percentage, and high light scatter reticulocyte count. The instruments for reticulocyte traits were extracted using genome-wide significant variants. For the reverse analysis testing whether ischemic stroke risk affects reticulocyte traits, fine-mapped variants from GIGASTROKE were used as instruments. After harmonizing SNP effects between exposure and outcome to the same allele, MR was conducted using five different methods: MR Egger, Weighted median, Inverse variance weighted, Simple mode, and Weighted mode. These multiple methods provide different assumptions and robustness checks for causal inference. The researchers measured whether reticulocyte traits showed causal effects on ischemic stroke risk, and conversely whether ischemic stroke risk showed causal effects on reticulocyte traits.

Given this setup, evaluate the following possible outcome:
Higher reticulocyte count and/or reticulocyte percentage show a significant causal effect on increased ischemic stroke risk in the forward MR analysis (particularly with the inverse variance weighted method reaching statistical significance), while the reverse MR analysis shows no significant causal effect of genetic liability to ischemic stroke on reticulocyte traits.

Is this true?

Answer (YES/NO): NO